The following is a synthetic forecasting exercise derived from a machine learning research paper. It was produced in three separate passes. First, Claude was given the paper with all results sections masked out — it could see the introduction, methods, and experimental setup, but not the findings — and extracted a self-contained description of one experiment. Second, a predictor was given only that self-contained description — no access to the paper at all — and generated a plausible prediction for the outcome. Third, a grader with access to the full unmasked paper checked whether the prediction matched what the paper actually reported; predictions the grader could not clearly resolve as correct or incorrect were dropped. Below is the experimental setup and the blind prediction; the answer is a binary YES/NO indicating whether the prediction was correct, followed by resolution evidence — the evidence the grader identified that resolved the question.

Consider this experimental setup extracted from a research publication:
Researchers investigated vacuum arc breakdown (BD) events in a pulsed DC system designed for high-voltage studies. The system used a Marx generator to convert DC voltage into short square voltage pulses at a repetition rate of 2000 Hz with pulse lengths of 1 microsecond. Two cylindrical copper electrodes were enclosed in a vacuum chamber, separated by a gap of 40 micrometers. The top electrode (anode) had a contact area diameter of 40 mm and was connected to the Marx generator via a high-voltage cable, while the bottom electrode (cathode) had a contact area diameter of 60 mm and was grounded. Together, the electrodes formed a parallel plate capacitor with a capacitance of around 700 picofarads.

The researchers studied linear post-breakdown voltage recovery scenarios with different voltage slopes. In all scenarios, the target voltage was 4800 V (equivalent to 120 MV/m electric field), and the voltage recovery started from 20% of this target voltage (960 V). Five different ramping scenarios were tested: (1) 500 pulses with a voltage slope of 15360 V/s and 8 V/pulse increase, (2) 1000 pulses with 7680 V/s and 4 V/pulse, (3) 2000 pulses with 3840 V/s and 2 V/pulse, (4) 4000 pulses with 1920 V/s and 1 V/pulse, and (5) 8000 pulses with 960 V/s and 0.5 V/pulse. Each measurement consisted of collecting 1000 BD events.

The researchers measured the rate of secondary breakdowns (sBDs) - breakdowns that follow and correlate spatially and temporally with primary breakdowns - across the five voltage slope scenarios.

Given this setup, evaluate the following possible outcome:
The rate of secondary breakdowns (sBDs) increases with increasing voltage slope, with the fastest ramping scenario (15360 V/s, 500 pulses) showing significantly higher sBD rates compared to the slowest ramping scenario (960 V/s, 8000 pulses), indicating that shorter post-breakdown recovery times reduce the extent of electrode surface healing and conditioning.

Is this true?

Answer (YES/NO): YES